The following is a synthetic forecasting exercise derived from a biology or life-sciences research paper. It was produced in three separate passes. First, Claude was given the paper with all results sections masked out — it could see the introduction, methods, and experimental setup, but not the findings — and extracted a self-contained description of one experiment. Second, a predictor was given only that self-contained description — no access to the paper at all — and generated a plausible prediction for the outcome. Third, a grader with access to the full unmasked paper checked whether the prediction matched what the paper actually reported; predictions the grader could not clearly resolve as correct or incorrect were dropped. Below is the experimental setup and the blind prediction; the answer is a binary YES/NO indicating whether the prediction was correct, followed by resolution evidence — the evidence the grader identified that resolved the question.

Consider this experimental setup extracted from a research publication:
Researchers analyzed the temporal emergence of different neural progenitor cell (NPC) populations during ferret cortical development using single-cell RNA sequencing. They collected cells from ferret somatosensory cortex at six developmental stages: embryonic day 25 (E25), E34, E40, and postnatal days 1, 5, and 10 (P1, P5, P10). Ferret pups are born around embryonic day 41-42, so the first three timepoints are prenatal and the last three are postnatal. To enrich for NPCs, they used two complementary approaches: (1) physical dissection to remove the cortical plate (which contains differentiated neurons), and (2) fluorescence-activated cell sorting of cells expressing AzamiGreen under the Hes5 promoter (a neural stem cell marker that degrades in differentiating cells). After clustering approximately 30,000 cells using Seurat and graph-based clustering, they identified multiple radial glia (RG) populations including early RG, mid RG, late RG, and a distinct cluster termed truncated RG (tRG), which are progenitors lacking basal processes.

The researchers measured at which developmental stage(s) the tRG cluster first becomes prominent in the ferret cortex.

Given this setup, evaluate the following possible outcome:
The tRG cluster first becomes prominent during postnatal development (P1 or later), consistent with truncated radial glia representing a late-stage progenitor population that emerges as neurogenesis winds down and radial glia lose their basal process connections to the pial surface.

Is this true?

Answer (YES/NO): NO